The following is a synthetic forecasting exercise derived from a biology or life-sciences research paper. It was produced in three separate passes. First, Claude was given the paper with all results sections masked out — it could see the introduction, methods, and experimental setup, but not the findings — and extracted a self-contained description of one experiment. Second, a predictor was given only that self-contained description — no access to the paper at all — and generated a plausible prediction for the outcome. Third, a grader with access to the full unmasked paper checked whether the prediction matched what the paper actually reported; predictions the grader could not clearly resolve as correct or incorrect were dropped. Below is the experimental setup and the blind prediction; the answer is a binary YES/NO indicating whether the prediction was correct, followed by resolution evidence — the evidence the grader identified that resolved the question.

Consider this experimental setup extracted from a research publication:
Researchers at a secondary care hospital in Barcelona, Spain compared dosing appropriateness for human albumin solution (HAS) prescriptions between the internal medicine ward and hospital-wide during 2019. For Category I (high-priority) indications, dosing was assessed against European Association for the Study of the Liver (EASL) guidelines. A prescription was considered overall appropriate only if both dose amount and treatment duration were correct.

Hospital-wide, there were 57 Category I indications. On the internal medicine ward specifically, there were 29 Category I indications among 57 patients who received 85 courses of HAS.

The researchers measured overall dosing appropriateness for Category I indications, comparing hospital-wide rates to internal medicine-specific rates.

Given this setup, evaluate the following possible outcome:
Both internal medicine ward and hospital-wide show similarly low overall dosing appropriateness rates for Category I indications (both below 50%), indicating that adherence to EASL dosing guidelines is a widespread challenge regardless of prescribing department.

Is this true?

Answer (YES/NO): YES